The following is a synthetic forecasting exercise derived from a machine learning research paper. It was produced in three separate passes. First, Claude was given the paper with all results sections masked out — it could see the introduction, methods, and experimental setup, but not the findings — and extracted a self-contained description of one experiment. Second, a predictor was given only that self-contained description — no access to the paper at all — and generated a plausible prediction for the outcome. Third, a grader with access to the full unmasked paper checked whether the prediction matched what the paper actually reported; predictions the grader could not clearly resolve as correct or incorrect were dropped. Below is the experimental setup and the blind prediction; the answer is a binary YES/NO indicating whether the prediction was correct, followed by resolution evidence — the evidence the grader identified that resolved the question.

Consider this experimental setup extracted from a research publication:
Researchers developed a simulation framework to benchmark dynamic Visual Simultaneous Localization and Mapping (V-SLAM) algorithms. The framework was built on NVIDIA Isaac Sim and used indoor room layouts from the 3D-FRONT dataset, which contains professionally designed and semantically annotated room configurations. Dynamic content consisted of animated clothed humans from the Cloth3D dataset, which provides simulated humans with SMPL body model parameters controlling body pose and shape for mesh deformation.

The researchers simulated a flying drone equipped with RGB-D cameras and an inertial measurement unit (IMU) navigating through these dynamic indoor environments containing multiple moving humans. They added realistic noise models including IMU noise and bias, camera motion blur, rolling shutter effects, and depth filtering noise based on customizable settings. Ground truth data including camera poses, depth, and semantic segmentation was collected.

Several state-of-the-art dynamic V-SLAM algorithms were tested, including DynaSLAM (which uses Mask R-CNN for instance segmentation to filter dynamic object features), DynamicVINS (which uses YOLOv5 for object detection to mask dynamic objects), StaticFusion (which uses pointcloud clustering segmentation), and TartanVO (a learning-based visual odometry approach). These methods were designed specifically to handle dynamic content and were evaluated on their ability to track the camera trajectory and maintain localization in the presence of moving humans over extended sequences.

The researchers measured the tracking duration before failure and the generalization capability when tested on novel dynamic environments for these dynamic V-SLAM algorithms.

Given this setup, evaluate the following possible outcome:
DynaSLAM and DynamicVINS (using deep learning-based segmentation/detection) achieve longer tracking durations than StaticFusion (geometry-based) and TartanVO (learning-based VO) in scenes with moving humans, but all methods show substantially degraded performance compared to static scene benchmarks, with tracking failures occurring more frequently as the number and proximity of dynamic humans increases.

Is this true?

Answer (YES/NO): NO